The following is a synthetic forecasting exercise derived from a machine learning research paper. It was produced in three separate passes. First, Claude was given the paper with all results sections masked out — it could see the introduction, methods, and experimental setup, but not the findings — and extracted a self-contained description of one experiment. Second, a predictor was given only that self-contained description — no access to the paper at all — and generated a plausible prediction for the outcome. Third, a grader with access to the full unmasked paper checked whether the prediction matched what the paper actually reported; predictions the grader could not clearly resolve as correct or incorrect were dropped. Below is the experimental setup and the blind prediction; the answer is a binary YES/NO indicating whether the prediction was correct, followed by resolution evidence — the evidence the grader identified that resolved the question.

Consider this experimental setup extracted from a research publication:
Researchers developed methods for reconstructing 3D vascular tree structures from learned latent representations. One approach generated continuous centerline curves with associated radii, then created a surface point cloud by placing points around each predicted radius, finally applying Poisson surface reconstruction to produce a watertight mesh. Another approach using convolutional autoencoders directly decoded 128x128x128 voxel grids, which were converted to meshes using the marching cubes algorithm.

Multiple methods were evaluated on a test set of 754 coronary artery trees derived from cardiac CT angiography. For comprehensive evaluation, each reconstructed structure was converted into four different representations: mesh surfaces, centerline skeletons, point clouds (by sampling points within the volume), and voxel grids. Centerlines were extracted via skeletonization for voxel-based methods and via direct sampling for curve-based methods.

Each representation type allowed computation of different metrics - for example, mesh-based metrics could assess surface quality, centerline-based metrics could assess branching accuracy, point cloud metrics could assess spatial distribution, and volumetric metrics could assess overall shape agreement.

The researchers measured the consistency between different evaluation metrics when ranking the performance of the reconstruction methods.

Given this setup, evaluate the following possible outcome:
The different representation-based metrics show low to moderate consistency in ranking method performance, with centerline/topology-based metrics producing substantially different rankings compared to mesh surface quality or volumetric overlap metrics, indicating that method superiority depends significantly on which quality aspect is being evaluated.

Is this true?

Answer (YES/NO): NO